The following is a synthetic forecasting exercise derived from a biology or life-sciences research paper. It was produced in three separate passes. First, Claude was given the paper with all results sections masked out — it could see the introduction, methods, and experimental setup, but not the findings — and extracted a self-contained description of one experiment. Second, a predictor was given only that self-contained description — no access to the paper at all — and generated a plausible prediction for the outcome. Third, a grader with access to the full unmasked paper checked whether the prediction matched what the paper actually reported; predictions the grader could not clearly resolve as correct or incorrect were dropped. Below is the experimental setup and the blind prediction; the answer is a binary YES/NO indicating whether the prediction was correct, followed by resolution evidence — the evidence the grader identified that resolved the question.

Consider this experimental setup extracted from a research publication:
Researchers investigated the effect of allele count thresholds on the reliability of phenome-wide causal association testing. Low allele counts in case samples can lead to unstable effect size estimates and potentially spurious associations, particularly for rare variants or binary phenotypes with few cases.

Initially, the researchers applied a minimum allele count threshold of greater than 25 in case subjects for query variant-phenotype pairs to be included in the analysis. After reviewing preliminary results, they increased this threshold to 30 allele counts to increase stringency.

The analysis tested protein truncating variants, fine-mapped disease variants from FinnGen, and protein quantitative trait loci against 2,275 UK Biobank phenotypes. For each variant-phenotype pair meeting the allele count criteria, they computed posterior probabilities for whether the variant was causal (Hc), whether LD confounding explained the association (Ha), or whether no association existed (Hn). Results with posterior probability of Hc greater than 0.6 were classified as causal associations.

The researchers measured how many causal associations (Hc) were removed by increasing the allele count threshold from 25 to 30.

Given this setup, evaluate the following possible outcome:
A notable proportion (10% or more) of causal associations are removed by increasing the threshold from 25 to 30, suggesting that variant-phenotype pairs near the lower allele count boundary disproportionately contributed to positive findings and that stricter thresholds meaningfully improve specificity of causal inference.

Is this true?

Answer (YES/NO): NO